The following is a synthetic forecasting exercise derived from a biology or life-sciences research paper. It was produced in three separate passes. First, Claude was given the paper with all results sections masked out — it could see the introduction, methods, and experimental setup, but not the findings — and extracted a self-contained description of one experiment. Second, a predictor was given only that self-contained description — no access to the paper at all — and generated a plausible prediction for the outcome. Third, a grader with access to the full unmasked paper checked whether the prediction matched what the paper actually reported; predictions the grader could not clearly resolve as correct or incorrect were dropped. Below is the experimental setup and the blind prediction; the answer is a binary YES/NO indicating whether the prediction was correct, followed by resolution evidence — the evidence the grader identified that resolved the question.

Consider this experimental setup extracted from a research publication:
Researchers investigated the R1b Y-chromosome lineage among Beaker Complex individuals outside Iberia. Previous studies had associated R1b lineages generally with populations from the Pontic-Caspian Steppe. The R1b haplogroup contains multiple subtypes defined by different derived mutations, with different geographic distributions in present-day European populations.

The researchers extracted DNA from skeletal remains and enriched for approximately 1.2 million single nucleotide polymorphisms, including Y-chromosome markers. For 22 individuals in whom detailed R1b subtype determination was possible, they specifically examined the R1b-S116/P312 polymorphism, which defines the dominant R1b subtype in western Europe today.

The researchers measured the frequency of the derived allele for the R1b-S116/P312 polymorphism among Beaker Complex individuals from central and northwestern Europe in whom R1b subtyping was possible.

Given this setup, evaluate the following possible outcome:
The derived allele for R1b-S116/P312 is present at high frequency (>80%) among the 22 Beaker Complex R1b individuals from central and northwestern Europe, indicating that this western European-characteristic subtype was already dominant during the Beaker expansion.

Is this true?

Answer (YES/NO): YES